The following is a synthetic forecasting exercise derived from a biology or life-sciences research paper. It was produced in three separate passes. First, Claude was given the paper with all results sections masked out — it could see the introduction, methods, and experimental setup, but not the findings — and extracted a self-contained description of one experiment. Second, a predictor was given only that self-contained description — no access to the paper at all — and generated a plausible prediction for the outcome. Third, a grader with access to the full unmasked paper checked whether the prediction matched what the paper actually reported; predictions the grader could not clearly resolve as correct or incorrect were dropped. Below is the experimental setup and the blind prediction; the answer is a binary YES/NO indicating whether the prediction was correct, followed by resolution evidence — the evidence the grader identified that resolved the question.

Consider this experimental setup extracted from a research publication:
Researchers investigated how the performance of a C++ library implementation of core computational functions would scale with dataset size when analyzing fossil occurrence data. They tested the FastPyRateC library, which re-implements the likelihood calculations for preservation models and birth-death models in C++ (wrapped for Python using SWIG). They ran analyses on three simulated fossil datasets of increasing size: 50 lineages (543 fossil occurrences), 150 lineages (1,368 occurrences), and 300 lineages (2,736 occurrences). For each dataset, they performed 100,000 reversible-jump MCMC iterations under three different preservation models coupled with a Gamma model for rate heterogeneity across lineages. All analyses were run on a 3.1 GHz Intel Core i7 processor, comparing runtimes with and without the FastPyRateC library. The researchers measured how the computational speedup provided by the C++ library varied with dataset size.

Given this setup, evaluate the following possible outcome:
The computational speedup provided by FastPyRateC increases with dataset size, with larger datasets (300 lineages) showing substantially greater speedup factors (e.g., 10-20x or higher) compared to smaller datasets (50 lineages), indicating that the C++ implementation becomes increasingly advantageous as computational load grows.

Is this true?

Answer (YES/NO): YES